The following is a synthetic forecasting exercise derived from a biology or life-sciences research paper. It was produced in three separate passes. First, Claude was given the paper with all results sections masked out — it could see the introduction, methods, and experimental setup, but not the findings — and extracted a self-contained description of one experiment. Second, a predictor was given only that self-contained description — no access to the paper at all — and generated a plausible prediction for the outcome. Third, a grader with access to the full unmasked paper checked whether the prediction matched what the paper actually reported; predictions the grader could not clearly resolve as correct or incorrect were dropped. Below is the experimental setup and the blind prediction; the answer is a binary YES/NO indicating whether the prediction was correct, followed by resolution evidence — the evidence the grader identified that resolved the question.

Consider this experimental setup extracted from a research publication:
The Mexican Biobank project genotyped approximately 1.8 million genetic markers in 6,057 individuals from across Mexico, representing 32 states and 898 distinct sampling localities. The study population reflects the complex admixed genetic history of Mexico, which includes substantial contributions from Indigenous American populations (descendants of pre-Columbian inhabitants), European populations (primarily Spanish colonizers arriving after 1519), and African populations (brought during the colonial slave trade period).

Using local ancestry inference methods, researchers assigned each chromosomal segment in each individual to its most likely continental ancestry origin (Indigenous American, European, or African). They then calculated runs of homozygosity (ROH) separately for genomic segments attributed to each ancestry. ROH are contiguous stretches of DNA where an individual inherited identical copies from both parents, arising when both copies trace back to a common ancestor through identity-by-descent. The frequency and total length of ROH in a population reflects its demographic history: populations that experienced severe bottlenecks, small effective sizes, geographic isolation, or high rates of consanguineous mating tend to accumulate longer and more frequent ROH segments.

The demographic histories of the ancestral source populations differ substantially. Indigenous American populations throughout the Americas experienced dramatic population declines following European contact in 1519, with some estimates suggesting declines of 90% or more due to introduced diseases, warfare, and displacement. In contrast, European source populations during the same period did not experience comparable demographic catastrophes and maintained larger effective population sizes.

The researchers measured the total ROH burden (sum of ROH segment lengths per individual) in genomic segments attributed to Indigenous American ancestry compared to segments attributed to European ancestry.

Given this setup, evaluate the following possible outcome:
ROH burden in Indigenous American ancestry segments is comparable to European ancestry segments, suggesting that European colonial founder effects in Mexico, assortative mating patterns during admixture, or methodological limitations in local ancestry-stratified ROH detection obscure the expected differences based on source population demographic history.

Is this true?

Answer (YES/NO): NO